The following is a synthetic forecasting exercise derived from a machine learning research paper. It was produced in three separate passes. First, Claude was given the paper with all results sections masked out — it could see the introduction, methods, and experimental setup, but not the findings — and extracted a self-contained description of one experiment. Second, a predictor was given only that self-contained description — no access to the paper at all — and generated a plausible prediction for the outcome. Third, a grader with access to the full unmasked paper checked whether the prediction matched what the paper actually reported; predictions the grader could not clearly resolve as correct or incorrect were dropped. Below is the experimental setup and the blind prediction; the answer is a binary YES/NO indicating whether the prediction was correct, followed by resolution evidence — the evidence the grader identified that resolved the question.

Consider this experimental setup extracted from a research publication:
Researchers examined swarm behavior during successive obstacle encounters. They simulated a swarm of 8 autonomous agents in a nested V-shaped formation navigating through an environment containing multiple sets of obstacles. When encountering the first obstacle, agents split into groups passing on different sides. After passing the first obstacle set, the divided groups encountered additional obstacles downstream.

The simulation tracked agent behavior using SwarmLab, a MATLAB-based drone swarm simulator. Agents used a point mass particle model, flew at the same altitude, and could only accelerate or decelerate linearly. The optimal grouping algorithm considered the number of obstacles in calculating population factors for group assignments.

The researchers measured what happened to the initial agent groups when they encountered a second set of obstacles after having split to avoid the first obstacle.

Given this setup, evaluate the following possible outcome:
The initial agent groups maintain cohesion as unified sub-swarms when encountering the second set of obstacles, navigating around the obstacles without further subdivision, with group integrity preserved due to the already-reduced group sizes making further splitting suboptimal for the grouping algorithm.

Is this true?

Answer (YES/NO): NO